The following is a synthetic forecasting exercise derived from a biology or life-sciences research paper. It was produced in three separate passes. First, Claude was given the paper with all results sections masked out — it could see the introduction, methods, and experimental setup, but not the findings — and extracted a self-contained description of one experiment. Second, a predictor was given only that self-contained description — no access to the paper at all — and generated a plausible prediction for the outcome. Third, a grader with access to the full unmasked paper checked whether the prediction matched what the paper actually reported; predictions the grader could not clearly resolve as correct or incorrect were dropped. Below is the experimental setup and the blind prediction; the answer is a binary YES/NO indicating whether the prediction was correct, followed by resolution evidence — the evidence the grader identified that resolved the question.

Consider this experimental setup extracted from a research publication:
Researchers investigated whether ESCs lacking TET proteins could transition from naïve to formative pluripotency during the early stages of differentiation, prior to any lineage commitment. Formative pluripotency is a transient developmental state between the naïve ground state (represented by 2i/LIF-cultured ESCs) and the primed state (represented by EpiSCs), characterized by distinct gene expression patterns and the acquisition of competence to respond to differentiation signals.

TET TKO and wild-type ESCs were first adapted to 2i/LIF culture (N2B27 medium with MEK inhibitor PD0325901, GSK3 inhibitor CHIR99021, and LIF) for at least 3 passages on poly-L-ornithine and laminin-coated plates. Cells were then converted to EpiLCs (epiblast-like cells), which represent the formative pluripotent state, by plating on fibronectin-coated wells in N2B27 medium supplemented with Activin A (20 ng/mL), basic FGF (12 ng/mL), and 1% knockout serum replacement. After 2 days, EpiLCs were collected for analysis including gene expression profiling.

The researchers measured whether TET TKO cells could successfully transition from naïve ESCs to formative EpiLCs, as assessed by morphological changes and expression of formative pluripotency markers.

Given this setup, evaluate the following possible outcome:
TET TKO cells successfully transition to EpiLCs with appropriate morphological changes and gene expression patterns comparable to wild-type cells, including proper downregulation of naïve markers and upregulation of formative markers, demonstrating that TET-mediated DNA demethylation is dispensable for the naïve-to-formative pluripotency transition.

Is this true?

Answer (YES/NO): YES